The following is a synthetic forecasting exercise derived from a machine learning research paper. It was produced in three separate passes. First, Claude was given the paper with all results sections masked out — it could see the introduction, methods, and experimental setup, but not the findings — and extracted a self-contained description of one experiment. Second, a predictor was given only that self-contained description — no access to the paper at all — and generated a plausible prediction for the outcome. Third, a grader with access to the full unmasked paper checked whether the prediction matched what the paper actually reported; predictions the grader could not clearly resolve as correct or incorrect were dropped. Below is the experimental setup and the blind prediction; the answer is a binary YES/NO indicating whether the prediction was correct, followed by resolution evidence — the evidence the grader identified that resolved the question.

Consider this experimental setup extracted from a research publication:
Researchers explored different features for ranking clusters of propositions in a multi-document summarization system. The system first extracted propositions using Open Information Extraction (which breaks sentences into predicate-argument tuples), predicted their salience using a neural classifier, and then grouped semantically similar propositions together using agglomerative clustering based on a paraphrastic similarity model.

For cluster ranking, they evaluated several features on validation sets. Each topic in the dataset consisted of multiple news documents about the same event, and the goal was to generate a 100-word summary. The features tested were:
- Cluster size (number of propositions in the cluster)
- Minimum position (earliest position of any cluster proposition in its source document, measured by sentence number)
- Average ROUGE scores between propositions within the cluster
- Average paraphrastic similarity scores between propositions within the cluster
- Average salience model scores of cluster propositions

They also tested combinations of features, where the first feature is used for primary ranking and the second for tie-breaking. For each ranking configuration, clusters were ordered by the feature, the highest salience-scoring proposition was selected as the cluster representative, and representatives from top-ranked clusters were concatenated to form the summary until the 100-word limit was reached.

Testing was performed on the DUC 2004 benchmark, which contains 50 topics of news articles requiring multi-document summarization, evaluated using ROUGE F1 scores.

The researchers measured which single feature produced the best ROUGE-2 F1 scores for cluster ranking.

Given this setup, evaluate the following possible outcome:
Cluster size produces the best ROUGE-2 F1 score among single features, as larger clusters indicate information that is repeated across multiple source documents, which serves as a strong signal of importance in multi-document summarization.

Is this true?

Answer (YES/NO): YES